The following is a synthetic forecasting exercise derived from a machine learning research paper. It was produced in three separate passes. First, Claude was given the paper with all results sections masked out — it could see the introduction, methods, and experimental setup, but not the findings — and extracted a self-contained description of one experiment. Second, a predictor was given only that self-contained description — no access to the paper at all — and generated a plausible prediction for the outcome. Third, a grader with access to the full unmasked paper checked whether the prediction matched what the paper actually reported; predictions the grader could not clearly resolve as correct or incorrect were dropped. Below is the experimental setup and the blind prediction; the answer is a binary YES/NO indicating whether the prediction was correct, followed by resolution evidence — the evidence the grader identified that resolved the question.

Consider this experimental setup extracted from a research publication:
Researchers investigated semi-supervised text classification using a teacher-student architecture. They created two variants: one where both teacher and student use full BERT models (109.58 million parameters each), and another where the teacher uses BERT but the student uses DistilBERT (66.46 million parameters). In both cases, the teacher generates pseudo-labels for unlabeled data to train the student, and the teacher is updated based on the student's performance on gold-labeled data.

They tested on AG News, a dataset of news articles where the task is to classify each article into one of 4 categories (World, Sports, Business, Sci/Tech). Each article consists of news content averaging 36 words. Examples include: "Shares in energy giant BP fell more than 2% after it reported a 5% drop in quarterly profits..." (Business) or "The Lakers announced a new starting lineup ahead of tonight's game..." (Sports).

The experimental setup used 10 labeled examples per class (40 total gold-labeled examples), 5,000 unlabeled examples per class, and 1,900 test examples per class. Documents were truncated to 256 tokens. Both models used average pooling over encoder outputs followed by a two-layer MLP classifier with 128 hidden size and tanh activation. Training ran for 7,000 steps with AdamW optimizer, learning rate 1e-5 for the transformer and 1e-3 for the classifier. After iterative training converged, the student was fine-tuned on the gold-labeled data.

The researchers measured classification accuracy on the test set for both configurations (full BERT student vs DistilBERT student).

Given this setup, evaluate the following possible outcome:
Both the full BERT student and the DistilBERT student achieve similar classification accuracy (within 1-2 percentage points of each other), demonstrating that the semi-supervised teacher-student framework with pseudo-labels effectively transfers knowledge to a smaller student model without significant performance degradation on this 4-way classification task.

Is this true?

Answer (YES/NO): YES